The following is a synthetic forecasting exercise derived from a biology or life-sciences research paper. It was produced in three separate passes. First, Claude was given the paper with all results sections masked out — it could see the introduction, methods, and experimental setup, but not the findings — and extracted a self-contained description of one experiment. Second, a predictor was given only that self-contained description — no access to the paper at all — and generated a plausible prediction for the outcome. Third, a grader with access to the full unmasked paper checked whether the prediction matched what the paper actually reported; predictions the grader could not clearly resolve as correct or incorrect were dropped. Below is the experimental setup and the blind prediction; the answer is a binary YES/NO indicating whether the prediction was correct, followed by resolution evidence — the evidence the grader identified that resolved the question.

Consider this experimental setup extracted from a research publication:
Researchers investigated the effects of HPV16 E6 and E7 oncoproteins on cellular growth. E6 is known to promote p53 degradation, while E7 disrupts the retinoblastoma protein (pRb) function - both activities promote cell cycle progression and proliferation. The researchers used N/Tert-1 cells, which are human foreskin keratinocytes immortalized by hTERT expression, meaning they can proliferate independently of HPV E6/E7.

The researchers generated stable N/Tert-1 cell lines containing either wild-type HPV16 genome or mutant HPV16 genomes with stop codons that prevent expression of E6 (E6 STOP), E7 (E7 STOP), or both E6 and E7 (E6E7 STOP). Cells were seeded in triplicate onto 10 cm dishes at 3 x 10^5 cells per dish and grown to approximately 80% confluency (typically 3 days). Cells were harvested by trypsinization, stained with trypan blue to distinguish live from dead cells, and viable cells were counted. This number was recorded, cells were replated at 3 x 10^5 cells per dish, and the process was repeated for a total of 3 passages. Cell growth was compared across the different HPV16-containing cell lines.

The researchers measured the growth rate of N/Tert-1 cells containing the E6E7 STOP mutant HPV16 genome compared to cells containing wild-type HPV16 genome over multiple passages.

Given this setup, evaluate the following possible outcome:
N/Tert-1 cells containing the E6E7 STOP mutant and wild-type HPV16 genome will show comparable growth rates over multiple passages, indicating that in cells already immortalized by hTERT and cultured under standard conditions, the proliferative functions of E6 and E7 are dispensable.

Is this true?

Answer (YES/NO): NO